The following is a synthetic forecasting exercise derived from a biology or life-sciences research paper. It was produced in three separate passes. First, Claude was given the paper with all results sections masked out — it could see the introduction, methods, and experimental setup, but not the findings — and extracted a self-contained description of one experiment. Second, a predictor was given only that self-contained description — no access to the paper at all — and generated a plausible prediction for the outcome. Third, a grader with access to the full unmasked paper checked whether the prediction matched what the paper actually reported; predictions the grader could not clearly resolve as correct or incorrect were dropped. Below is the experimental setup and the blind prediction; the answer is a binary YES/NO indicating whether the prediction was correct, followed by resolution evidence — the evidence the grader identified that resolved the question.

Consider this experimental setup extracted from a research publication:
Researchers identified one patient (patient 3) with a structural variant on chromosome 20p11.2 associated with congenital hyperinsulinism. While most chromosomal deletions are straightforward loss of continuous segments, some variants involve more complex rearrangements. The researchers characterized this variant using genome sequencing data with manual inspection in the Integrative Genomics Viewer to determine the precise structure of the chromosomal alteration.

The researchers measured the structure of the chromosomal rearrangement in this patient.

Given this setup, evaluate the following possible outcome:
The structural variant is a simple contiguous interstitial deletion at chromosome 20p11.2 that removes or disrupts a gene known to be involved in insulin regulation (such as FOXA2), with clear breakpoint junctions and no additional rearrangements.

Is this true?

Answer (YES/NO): NO